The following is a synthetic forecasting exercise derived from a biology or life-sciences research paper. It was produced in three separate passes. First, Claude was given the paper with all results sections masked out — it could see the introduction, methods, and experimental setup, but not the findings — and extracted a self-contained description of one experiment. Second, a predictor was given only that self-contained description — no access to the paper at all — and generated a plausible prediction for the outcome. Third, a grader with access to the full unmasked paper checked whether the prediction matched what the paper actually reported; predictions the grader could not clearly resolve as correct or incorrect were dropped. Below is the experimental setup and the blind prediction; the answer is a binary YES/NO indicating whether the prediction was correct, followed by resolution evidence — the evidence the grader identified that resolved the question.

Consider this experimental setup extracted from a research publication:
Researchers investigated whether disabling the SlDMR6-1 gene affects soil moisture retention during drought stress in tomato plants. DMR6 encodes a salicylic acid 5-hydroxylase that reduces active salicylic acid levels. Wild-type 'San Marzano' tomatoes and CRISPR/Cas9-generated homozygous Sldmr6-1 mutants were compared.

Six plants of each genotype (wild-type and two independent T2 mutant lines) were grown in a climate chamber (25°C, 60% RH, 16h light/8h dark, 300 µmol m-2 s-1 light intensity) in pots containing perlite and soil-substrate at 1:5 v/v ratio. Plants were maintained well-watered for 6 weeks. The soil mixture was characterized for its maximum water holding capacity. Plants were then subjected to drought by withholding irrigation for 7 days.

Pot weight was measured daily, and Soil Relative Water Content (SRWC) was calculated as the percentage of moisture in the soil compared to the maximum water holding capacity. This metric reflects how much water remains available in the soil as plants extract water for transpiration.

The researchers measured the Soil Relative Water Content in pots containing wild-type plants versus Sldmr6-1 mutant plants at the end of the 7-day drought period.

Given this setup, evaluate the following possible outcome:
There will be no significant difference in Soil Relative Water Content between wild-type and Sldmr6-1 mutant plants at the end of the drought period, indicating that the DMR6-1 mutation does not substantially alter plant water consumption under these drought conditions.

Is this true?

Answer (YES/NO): NO